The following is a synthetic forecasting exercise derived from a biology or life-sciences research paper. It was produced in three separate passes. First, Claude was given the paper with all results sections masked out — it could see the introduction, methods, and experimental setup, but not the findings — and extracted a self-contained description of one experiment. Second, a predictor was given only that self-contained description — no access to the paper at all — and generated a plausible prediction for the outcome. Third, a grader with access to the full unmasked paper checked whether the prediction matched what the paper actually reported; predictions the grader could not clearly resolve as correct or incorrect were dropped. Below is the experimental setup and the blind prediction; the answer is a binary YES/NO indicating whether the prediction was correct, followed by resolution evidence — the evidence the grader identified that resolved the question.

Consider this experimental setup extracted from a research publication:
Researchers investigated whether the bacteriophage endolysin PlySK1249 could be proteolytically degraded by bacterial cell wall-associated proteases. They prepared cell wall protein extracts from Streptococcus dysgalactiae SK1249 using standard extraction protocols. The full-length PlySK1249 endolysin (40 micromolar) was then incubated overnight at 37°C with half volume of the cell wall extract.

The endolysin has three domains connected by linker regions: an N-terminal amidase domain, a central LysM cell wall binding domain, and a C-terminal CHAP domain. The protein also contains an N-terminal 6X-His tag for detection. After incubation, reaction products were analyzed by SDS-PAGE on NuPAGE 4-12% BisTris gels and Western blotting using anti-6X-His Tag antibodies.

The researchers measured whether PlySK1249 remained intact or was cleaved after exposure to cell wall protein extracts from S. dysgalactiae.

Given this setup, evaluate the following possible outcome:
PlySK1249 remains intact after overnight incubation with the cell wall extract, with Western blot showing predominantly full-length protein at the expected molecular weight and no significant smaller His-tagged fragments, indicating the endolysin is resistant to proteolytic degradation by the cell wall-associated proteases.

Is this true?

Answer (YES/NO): NO